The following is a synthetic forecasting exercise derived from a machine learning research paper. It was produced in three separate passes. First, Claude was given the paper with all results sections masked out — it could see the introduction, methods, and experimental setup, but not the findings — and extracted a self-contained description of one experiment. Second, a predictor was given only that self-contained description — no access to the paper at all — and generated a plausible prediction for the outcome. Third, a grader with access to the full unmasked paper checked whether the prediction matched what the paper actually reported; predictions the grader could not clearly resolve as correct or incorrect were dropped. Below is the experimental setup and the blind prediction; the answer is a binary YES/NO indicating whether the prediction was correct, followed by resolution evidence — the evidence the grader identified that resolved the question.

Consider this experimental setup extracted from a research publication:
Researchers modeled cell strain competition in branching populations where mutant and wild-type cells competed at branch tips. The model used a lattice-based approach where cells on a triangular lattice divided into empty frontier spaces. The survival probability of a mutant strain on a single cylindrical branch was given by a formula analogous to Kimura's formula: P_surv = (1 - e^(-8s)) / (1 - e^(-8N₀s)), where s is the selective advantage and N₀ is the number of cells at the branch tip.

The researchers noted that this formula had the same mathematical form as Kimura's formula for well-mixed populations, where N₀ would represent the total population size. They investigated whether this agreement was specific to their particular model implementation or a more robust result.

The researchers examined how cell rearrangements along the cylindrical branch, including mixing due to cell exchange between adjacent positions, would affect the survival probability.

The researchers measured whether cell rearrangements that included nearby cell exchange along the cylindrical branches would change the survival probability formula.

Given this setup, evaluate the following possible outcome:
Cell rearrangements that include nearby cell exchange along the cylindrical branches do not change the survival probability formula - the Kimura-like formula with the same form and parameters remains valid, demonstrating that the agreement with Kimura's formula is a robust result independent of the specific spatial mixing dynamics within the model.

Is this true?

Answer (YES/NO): YES